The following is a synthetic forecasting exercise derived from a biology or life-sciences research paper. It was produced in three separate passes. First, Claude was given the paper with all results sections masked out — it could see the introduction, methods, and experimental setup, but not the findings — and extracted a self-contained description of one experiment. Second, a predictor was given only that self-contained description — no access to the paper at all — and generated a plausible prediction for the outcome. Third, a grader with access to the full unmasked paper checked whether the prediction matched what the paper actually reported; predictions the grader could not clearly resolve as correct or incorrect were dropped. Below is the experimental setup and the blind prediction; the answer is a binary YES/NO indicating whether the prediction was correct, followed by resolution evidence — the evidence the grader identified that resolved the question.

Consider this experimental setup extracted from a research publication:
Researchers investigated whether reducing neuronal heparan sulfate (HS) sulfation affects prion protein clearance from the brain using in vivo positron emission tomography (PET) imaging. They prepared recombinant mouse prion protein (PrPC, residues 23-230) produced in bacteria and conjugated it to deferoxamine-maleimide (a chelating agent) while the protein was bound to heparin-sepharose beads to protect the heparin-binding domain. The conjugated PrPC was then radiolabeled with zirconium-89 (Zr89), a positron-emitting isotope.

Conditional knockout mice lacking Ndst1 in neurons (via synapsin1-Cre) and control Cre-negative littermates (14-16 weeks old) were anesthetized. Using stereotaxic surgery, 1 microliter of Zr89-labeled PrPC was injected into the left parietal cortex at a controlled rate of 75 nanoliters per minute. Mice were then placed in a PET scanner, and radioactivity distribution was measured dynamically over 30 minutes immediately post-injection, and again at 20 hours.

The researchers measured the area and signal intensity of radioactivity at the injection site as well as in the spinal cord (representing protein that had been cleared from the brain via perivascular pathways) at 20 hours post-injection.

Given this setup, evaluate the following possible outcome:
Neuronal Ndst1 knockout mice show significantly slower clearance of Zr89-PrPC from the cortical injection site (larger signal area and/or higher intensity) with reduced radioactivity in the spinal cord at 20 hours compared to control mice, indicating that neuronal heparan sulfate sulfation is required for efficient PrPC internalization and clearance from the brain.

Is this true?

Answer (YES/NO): NO